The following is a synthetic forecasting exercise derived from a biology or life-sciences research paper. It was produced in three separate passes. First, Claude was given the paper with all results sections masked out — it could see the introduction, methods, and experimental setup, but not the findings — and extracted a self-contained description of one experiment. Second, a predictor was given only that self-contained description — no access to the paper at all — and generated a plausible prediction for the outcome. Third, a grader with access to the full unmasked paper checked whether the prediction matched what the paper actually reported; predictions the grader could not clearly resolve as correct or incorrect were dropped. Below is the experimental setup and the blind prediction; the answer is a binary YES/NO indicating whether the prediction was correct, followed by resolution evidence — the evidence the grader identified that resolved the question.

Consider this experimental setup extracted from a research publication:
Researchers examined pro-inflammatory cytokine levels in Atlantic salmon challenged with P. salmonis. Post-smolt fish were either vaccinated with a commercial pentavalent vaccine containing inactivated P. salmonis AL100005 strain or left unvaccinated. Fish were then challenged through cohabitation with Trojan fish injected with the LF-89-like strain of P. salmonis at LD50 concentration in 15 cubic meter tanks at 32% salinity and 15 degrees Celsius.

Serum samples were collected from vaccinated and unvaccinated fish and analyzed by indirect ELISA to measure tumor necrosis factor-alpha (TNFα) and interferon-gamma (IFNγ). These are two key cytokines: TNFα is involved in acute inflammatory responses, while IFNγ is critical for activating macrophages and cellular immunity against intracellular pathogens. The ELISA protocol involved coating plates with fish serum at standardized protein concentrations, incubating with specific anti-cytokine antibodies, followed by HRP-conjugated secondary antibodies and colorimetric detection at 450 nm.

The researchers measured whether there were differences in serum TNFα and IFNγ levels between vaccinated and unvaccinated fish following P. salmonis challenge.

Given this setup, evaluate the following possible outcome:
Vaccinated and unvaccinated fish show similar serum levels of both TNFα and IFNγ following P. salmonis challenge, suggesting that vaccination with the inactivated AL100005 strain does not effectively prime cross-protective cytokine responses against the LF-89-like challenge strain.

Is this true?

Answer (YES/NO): YES